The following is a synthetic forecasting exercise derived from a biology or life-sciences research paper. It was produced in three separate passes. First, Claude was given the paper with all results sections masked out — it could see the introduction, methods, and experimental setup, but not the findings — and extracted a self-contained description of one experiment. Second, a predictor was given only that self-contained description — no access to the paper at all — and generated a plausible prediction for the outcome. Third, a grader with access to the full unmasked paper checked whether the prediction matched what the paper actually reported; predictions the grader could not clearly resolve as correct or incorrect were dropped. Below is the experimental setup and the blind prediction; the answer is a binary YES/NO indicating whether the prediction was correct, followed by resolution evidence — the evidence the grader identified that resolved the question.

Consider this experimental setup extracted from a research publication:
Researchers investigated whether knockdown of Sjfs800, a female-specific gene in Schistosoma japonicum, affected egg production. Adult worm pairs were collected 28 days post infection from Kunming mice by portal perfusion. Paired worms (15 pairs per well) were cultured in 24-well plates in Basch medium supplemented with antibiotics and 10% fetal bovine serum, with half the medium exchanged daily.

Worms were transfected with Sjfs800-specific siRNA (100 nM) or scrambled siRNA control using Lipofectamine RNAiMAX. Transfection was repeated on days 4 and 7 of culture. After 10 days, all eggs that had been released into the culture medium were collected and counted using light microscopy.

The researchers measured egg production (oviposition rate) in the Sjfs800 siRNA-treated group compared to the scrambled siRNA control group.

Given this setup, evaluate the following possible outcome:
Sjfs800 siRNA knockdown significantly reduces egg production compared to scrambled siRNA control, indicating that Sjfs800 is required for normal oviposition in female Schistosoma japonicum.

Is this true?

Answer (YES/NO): YES